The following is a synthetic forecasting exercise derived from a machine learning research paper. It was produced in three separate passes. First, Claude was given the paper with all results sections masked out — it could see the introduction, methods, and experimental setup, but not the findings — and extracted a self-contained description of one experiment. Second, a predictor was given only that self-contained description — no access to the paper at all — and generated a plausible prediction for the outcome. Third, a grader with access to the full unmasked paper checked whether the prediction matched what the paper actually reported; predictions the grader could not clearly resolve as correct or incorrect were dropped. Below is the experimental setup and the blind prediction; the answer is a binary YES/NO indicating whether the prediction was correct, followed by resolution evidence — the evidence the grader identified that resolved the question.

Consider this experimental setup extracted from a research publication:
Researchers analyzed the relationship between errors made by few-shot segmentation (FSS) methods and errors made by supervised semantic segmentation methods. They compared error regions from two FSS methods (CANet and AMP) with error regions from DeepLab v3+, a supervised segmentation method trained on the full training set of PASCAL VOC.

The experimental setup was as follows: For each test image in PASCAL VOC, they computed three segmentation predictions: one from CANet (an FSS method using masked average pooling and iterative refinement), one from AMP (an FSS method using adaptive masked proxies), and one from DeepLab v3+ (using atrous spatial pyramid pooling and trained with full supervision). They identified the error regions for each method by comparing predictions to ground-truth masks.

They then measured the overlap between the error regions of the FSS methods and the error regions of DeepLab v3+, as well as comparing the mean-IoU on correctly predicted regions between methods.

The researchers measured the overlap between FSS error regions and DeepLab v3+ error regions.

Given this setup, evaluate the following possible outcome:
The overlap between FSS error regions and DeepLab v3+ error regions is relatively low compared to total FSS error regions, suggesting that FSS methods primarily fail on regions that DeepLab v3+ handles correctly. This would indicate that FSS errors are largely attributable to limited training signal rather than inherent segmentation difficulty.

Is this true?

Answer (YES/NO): NO